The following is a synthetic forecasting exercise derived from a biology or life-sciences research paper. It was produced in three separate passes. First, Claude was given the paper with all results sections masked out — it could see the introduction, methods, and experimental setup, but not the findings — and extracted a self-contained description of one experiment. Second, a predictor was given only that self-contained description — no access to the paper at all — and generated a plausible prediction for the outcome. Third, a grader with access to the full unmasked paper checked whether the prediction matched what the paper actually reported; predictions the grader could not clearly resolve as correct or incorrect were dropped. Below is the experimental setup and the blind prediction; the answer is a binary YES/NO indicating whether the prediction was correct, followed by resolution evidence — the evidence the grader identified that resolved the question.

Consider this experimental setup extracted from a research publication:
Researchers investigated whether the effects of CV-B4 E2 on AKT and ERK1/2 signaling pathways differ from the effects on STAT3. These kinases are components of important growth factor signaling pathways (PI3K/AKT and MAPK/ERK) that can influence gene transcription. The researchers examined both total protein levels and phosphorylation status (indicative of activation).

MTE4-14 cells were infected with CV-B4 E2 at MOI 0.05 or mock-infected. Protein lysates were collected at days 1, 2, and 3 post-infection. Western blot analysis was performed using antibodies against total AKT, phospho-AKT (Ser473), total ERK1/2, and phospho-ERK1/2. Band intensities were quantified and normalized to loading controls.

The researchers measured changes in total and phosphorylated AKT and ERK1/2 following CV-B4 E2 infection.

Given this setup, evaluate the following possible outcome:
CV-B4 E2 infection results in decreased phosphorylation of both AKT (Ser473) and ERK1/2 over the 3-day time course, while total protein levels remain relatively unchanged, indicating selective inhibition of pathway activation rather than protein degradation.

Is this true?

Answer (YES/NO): NO